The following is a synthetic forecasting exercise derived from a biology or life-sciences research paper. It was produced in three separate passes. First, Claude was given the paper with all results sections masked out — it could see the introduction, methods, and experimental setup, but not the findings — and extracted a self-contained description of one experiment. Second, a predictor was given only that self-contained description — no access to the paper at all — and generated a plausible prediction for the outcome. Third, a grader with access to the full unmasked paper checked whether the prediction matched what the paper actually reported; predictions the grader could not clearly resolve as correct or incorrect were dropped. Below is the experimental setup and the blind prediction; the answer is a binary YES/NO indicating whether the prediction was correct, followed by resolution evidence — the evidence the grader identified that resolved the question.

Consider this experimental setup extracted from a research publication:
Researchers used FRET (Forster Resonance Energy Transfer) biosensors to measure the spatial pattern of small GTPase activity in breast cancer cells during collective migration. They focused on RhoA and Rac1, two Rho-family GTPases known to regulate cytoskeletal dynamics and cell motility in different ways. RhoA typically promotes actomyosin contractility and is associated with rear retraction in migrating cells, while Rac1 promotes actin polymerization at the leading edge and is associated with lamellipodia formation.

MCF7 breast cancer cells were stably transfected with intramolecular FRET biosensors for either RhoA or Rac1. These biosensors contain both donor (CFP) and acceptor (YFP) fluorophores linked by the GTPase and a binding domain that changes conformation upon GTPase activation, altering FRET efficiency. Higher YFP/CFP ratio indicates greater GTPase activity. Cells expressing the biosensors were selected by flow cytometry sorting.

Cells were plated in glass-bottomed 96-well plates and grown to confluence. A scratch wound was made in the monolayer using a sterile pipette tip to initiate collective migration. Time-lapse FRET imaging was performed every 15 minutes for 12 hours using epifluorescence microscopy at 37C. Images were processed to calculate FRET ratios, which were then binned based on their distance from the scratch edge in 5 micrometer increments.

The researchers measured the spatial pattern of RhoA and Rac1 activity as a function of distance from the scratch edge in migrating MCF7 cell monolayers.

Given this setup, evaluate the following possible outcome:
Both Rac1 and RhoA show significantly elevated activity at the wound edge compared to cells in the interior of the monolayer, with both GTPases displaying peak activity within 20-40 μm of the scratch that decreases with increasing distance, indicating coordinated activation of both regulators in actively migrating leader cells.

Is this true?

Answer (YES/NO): NO